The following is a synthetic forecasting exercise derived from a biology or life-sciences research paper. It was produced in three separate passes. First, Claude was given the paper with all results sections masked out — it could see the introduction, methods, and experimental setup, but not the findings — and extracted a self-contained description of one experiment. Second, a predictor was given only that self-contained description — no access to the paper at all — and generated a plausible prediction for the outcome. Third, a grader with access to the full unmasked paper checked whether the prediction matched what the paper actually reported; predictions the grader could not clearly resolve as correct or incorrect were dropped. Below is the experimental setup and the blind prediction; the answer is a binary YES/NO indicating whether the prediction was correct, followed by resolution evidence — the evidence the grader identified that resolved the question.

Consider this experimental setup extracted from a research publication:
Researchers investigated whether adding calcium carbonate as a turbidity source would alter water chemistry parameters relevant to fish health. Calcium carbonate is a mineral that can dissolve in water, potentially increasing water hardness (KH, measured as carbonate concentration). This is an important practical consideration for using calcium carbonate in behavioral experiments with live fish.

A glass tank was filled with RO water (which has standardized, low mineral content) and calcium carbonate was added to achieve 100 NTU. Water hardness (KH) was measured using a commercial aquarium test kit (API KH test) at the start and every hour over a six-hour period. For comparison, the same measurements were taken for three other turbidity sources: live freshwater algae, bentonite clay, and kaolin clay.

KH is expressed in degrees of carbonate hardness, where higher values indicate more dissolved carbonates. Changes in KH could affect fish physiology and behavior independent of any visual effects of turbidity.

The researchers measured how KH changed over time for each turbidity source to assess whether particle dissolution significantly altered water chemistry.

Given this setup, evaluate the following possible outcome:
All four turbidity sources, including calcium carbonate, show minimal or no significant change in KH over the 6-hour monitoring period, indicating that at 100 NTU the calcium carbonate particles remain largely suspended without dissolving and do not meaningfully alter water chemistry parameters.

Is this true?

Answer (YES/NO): NO